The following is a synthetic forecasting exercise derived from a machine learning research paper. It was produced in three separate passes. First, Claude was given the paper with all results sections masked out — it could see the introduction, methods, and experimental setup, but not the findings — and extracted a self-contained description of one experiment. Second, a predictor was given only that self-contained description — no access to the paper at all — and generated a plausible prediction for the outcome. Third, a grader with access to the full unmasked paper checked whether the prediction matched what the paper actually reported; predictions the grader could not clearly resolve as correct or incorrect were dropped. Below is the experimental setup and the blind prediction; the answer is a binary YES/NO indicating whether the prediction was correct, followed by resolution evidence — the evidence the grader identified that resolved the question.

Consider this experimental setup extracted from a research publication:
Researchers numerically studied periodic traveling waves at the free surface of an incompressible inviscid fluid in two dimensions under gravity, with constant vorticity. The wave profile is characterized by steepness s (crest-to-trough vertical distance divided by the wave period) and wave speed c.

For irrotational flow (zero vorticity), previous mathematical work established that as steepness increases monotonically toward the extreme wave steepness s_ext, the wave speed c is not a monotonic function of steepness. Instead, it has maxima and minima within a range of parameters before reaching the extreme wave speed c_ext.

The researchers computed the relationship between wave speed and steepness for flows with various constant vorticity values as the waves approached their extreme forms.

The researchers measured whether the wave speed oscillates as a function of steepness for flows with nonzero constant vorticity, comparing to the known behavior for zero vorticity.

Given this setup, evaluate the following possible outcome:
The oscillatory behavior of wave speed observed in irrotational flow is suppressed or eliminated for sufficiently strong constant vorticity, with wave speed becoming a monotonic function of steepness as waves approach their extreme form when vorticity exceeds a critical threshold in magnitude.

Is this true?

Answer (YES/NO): NO